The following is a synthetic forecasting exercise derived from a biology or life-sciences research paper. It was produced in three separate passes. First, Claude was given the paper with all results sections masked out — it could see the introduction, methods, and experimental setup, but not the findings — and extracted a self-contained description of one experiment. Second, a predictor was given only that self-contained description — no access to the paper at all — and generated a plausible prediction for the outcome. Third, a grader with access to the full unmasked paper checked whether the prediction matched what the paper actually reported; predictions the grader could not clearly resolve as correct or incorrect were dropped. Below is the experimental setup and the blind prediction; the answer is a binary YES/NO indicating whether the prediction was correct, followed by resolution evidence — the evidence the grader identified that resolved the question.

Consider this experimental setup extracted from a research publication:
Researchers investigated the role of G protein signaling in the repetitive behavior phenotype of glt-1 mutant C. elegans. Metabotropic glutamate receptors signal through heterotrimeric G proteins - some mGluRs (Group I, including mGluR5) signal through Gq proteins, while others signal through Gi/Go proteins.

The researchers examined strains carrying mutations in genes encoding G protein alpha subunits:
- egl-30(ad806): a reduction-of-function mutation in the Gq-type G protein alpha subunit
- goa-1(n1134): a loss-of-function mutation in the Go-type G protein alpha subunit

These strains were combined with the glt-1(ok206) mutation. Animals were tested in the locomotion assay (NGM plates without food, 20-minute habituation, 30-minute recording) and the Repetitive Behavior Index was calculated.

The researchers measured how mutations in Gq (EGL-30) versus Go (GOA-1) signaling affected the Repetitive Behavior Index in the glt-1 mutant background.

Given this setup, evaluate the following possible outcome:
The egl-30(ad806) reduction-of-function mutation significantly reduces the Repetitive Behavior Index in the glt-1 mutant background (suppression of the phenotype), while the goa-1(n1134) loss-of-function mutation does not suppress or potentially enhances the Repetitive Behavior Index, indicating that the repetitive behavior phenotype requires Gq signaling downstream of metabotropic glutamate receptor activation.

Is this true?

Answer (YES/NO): YES